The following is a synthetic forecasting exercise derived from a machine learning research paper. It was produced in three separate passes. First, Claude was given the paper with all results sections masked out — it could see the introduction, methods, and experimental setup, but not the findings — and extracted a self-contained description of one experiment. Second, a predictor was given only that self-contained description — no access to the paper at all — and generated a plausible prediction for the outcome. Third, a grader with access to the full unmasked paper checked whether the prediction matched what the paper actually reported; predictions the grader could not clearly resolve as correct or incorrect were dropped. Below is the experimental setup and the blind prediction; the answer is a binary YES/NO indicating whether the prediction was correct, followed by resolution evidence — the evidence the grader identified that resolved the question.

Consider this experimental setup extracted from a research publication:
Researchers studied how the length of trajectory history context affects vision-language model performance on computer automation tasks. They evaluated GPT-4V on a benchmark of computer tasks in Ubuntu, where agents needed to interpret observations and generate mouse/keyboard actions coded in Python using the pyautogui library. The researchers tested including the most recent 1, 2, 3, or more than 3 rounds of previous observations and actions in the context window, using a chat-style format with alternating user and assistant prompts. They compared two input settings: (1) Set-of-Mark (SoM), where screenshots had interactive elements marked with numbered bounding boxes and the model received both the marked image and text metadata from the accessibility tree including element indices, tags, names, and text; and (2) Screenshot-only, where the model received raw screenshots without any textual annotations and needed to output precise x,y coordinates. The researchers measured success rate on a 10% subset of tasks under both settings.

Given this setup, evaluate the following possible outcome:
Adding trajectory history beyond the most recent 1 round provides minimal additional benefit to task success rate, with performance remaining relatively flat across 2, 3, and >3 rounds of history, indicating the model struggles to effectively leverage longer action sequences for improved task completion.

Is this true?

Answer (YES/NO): NO